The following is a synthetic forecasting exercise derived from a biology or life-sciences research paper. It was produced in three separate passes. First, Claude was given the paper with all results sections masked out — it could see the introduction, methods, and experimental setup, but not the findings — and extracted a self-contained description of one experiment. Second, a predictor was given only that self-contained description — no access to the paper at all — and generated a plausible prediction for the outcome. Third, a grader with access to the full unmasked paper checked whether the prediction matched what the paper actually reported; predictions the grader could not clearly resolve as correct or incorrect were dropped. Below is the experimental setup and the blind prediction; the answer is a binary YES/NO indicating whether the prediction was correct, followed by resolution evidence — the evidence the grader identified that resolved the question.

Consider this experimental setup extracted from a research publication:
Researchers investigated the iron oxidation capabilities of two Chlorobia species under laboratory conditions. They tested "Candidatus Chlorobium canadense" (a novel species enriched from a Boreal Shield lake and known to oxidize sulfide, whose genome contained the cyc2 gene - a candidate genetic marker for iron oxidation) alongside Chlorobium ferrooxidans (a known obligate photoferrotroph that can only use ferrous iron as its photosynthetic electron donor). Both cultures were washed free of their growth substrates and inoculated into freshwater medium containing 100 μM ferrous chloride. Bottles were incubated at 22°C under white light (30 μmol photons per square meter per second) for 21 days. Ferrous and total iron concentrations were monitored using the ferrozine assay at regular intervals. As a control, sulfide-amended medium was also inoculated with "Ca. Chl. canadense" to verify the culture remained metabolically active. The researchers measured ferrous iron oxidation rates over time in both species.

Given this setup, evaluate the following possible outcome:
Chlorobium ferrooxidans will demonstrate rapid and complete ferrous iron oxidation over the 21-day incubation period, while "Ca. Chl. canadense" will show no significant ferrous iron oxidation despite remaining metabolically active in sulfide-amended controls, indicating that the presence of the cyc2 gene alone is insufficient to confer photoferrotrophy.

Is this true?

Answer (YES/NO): YES